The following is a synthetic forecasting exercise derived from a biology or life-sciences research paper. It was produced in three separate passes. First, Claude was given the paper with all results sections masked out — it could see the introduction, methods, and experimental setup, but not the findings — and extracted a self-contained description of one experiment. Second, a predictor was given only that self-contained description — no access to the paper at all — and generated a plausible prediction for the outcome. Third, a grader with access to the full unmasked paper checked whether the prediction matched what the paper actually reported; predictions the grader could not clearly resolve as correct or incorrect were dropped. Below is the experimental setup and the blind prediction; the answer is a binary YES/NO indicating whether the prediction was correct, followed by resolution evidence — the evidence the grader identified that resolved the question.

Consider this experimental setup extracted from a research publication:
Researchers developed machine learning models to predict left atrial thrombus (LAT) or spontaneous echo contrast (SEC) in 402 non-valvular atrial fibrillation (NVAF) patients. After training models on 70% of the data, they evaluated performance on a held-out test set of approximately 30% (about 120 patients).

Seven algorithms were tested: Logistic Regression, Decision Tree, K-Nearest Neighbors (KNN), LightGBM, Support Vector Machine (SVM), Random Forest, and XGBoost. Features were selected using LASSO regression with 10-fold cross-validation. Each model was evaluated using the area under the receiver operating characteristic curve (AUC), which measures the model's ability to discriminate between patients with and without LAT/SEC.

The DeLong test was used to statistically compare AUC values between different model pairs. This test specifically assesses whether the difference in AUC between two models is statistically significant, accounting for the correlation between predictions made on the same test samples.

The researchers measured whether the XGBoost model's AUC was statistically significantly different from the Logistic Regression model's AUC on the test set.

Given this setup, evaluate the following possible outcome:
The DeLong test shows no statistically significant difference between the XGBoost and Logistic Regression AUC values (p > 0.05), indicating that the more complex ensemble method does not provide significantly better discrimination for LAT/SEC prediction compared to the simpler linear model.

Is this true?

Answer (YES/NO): NO